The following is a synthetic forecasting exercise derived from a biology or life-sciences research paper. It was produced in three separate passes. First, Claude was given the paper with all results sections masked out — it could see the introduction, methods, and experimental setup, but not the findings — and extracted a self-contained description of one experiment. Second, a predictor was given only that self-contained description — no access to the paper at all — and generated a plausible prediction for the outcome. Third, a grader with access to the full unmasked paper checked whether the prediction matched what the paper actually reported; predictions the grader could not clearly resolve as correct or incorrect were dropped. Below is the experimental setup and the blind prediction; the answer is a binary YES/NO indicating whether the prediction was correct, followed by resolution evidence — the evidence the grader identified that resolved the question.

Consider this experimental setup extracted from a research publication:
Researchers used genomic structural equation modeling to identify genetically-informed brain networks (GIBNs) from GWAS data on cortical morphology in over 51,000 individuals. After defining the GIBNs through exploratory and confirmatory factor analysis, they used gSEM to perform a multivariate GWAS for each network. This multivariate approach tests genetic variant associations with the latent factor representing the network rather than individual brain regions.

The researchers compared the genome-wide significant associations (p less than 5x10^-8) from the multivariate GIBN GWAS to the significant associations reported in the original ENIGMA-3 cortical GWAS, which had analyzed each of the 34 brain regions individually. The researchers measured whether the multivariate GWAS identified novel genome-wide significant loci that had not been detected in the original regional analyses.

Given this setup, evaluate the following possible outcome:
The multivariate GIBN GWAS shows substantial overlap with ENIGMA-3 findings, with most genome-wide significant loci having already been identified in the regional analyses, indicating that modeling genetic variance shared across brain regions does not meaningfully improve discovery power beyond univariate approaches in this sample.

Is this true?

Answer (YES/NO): YES